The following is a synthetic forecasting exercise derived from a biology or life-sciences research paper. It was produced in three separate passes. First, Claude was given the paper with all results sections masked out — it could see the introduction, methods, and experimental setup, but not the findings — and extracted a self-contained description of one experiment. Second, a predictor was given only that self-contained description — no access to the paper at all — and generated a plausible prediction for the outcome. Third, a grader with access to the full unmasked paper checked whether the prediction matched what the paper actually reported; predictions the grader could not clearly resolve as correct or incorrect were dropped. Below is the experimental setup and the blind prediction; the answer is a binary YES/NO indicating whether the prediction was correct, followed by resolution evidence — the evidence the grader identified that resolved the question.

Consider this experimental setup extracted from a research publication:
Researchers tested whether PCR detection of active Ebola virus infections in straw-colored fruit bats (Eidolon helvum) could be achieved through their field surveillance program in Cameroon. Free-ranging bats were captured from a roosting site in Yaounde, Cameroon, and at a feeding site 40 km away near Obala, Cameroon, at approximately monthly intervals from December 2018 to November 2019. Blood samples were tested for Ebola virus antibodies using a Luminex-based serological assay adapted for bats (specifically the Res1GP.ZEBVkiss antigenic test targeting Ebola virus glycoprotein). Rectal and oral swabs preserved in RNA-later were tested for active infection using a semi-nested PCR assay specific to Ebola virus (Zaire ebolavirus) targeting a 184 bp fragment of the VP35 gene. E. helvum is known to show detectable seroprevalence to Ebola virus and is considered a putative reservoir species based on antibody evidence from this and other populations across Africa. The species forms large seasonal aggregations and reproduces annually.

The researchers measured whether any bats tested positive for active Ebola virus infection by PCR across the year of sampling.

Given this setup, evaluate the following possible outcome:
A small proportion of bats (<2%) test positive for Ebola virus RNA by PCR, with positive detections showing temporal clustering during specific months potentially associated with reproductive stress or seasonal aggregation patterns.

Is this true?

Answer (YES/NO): NO